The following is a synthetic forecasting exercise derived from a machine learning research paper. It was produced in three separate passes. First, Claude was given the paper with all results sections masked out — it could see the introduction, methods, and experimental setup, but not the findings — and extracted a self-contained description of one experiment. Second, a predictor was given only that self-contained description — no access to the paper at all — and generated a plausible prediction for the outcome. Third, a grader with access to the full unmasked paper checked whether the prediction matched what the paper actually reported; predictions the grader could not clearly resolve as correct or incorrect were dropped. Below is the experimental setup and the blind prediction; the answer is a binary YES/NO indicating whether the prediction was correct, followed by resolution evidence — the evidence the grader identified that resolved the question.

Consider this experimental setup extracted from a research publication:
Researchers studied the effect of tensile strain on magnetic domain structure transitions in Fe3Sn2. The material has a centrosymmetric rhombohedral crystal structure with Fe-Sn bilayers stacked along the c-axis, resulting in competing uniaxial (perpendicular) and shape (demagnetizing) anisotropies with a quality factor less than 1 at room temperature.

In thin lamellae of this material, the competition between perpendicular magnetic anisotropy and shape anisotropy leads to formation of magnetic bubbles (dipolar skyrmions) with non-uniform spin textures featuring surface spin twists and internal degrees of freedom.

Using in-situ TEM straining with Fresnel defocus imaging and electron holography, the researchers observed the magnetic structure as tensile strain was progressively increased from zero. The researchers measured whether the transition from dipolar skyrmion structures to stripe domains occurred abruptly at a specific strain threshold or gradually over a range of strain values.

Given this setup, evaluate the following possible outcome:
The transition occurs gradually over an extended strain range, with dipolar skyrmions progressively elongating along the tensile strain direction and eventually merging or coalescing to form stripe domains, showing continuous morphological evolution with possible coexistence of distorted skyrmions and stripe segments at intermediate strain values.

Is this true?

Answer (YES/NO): NO